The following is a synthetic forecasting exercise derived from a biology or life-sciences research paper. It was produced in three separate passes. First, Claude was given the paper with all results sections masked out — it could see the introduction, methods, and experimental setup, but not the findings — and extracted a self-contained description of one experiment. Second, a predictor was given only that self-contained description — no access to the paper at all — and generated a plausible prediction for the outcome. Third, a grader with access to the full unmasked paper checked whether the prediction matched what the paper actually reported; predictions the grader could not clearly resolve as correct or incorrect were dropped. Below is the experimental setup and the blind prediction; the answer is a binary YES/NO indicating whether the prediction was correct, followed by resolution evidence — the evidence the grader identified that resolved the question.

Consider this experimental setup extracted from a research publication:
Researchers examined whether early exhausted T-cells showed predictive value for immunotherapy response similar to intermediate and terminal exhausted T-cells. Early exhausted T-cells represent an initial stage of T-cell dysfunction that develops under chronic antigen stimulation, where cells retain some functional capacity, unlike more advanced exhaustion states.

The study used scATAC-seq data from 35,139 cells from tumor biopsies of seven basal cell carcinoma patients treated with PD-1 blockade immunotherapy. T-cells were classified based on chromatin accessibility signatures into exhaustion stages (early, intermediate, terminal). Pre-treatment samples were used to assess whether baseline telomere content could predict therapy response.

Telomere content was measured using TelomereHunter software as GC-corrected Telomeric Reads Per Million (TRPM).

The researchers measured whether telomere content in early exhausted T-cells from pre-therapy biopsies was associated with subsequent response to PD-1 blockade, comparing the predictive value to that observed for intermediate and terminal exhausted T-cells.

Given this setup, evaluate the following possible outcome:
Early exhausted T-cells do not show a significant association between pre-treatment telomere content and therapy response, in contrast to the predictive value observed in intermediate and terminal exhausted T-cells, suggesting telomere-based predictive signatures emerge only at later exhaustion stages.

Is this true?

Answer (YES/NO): YES